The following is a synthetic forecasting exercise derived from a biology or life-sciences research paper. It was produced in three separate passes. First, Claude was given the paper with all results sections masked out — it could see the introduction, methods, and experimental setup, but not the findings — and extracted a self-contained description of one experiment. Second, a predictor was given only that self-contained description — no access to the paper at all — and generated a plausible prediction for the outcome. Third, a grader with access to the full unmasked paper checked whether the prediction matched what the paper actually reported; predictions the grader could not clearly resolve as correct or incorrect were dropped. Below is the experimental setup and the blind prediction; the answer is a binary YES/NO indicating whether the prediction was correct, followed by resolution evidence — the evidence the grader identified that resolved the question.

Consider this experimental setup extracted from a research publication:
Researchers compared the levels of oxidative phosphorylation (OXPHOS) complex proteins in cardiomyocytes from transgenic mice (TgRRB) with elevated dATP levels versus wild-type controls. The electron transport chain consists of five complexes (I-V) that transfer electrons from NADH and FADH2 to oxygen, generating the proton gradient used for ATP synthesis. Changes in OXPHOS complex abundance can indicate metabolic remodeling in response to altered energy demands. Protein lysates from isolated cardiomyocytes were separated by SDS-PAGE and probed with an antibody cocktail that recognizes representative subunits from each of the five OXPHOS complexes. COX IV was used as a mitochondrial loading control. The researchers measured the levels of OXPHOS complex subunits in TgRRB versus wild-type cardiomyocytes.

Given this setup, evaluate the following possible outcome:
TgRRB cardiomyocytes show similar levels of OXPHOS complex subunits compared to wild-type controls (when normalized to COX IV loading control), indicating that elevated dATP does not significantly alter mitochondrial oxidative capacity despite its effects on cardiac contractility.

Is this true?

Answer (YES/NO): NO